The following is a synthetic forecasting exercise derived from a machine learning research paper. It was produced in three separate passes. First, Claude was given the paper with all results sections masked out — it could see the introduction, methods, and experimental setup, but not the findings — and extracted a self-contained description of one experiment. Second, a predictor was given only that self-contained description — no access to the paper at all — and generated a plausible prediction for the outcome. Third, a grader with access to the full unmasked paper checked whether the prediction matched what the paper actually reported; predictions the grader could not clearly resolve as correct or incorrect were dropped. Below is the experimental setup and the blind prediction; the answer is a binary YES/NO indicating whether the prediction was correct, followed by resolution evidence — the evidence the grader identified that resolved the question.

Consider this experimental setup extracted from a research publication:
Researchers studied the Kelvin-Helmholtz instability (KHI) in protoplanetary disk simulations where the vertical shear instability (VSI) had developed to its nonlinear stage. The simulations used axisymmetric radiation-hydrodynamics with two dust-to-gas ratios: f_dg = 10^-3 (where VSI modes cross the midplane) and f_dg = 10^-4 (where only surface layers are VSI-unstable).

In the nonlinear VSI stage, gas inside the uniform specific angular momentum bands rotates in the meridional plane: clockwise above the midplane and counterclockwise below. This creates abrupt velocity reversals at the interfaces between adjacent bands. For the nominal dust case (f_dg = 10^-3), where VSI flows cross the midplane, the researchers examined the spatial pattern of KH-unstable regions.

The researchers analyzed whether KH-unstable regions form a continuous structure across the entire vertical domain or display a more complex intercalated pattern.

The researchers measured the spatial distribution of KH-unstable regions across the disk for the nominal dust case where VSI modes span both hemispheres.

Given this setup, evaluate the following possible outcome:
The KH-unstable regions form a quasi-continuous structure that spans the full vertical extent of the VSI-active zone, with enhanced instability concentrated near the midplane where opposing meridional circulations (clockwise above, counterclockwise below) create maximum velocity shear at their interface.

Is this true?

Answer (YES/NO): NO